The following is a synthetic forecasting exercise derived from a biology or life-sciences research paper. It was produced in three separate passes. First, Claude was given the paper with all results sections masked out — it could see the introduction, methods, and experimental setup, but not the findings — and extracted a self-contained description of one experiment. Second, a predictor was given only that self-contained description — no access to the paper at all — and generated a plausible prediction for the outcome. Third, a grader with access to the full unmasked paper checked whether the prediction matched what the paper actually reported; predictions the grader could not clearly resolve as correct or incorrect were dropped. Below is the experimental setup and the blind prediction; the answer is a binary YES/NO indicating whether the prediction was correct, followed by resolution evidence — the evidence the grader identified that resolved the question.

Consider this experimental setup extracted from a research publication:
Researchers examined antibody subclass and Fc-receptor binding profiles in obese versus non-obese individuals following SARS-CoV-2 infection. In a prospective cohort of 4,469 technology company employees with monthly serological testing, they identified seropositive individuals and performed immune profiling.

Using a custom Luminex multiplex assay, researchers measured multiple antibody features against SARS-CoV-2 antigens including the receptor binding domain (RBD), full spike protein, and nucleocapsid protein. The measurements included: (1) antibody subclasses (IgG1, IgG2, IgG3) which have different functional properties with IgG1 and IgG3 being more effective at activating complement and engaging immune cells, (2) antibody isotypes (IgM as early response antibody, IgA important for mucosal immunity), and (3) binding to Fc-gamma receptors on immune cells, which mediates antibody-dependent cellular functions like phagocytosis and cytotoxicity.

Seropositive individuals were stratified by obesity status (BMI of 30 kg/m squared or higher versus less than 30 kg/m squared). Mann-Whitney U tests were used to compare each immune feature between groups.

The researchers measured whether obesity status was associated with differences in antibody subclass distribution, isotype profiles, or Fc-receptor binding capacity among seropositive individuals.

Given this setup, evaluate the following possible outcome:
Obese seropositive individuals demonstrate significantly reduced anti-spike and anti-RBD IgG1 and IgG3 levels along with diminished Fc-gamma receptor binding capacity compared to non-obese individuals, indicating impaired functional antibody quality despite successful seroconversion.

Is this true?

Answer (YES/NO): NO